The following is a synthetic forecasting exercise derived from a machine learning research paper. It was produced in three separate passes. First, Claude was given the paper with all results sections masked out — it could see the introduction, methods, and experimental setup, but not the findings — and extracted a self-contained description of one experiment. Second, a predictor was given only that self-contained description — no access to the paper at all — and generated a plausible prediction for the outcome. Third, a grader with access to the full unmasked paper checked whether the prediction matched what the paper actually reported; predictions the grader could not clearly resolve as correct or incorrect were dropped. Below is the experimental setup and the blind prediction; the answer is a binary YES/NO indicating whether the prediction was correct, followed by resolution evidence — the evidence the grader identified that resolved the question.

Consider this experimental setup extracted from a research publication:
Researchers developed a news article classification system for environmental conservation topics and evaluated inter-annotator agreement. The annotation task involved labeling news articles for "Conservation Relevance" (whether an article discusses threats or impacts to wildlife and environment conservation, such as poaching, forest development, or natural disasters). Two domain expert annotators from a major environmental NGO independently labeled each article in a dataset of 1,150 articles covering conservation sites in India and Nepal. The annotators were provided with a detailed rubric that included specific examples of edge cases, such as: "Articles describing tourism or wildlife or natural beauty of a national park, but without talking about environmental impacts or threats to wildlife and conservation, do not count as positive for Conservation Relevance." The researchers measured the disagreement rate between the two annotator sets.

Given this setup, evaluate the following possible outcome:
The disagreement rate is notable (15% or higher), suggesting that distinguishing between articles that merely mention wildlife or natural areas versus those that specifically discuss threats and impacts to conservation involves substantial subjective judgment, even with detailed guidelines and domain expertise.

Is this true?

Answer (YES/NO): NO